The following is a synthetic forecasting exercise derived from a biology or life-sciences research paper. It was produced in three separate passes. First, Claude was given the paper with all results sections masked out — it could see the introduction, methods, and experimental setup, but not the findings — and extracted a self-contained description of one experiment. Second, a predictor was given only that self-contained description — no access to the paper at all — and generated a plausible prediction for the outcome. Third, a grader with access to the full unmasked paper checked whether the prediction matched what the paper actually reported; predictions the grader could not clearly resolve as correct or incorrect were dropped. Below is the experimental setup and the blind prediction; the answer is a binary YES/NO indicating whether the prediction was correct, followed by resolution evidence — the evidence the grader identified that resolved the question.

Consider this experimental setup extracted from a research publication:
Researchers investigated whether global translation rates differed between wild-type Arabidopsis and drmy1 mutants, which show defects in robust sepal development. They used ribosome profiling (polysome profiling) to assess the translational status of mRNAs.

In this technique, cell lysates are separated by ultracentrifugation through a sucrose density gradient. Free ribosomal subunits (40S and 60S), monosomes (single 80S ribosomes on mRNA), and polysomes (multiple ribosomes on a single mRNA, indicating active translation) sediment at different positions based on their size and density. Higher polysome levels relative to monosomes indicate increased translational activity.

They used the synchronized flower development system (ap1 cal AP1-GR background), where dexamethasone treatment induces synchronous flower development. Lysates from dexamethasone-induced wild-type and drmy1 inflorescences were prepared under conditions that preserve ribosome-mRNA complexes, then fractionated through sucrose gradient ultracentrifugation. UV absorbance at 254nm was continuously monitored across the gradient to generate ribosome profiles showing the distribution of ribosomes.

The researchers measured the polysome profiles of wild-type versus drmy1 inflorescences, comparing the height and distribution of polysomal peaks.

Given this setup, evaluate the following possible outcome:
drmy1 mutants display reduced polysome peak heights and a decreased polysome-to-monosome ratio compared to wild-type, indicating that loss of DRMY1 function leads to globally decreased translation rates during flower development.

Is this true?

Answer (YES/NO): YES